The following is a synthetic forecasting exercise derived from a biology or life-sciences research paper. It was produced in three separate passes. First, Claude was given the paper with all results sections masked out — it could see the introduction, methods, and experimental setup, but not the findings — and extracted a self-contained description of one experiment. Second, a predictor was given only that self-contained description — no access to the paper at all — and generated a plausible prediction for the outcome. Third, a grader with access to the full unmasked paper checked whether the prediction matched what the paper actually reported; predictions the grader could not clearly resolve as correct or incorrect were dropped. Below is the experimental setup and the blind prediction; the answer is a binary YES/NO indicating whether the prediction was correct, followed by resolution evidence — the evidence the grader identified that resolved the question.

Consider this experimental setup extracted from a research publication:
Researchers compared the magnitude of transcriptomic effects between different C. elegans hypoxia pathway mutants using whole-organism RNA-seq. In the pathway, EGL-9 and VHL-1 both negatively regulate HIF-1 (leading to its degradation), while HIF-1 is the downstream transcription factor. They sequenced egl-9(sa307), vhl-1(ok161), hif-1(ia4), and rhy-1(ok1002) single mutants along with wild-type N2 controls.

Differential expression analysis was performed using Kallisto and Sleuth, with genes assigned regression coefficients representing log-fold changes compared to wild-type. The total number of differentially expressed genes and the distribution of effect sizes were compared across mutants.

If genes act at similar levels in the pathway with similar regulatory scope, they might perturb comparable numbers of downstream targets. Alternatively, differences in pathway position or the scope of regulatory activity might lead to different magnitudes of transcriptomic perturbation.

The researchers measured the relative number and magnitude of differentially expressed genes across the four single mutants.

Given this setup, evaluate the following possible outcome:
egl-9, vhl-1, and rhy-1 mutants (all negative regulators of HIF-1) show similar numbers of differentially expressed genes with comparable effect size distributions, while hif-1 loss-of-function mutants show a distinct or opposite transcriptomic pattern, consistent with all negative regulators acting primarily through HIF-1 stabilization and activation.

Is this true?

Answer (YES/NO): NO